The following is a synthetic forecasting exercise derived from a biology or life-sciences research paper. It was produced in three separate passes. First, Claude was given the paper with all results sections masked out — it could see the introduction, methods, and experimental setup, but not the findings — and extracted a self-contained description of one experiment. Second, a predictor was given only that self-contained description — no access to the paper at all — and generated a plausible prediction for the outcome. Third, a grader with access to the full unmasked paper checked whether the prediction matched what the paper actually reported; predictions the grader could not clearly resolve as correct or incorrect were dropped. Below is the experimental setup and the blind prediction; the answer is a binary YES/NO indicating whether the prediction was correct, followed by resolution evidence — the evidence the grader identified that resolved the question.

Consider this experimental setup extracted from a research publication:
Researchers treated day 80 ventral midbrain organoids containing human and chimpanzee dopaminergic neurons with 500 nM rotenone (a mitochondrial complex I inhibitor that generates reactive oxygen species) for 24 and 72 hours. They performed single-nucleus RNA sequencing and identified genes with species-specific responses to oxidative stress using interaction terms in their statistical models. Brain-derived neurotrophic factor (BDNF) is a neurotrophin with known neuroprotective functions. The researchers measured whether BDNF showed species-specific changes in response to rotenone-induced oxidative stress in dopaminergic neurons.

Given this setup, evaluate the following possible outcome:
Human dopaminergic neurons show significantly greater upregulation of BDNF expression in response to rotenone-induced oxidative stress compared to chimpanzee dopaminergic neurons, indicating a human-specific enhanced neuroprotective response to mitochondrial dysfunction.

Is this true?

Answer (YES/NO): YES